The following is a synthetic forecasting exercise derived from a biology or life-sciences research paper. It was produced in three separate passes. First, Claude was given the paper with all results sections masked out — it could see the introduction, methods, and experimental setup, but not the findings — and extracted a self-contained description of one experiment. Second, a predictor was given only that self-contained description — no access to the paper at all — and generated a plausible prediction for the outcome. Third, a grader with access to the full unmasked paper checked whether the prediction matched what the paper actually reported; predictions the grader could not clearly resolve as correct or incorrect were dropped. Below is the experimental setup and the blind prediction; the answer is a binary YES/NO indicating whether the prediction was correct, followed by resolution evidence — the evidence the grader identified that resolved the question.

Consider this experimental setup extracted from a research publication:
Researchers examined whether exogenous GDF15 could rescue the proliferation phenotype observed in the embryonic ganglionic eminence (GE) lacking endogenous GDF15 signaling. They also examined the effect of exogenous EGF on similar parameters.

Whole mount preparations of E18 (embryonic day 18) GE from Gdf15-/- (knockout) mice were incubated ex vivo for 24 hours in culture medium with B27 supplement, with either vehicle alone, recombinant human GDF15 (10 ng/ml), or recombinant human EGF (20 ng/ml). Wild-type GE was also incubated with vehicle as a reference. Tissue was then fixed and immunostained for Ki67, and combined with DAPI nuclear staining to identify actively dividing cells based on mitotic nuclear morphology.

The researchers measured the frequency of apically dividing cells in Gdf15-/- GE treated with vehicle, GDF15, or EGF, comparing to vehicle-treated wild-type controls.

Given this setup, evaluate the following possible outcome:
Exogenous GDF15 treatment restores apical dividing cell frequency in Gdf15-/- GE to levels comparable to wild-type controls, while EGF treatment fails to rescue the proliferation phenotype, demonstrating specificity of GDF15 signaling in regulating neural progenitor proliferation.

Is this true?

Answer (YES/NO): NO